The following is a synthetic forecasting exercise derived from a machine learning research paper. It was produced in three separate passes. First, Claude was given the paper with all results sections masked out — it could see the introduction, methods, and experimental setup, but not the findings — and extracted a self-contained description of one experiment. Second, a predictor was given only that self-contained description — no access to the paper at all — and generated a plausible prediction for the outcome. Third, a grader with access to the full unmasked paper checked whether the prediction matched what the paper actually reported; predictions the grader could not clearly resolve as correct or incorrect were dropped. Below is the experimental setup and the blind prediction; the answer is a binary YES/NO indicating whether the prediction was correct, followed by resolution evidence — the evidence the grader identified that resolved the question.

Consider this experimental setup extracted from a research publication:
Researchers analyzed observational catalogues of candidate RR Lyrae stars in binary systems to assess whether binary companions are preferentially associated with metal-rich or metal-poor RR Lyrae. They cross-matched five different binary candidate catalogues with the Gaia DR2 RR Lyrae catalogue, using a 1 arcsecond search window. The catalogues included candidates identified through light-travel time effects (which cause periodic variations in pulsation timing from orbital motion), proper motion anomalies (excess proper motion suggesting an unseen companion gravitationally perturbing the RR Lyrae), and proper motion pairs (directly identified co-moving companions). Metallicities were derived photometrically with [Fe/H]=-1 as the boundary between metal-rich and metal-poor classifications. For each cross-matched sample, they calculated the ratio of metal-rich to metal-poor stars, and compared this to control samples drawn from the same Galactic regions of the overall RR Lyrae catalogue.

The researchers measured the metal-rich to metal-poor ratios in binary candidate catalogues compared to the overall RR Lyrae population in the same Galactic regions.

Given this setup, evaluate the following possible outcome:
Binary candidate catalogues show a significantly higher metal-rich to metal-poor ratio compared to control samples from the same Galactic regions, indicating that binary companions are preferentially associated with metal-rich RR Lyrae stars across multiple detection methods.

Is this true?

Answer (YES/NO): NO